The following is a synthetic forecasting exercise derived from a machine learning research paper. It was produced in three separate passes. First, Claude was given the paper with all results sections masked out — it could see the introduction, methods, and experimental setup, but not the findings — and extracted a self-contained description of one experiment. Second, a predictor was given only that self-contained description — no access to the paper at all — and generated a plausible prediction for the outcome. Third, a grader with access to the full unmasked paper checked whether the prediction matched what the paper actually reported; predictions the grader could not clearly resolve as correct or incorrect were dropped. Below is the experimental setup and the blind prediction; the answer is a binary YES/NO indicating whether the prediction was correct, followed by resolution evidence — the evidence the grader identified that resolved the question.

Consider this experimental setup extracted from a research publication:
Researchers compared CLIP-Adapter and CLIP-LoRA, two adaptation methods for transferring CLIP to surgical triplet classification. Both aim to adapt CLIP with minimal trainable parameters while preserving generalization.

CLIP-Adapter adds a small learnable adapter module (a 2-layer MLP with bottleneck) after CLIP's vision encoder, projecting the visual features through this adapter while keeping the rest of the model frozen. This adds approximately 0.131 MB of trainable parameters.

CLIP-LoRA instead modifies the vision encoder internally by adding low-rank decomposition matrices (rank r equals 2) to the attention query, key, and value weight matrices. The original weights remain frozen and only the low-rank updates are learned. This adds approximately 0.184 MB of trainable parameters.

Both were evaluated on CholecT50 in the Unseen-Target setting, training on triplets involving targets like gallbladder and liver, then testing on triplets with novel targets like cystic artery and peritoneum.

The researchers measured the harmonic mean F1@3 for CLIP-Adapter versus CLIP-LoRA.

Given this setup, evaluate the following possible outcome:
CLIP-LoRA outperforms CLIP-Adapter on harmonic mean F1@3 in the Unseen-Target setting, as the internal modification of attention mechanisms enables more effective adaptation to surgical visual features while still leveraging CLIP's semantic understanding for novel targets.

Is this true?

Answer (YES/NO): YES